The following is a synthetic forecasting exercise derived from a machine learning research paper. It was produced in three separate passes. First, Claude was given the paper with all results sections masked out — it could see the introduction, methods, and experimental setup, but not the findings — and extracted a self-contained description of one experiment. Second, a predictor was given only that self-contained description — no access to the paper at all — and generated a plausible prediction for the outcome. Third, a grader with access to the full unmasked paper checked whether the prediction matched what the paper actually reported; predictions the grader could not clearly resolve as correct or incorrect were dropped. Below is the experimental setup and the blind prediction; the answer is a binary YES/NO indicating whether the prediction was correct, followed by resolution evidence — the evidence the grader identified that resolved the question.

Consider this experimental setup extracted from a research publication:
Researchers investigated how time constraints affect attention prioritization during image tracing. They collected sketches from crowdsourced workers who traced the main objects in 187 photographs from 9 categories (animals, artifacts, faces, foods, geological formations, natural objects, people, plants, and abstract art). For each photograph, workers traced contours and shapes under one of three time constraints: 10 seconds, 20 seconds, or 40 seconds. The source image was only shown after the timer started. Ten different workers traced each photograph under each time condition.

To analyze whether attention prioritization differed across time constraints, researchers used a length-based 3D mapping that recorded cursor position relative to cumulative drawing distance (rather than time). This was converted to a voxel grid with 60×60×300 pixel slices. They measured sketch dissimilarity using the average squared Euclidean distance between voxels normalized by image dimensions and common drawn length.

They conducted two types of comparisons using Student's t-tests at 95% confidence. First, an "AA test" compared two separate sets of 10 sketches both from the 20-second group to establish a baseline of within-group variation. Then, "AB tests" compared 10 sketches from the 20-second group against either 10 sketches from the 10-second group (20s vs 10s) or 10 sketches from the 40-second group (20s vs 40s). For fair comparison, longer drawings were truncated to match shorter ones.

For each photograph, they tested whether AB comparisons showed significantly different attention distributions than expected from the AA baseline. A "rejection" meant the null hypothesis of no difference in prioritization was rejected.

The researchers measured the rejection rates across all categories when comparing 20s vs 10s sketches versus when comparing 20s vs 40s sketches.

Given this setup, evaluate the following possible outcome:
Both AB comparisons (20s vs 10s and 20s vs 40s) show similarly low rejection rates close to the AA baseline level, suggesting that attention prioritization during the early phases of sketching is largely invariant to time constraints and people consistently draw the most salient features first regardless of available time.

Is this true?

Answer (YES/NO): NO